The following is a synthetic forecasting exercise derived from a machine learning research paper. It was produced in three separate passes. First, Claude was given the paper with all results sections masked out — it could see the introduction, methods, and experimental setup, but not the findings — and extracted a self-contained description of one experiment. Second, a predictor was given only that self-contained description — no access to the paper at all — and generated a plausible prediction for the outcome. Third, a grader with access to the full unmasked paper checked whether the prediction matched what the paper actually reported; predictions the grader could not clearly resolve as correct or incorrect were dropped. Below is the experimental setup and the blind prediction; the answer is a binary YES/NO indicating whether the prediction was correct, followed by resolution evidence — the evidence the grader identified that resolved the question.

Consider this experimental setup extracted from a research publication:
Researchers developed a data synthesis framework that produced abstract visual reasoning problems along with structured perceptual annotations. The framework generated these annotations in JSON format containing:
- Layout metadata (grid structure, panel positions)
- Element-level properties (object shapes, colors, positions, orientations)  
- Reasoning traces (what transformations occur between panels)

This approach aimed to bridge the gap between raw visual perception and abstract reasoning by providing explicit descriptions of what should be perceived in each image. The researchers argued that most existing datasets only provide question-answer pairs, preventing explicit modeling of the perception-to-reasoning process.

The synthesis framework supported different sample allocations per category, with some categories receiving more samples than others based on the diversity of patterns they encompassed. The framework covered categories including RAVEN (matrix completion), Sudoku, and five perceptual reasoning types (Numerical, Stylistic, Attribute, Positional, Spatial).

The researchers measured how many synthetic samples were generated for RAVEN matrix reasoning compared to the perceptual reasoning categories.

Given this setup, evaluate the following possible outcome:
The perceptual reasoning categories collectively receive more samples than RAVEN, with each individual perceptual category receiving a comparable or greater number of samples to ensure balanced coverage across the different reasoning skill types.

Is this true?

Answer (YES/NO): NO